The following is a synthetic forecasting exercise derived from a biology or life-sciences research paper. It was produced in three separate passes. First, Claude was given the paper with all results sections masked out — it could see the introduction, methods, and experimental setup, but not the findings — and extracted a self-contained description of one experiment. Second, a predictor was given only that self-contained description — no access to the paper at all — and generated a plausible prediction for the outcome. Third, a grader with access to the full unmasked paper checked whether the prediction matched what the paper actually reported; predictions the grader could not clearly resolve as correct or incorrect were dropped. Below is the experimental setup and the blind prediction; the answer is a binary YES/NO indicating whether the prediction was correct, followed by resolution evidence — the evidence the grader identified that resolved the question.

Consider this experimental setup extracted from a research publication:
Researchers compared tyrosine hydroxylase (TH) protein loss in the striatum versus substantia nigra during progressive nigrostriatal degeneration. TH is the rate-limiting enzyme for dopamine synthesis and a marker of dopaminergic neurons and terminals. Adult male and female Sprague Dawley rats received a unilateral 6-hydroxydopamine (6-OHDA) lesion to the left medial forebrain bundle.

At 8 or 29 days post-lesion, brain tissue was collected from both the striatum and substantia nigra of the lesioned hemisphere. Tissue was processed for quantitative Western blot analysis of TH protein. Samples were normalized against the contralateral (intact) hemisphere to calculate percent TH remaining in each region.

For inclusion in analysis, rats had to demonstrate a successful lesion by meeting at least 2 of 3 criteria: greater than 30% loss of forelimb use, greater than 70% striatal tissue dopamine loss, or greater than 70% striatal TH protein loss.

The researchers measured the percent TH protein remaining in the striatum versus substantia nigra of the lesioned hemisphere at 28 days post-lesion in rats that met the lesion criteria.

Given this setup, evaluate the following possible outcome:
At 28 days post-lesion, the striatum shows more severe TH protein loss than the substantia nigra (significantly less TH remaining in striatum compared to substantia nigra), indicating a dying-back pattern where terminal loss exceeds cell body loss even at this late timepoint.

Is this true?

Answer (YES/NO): YES